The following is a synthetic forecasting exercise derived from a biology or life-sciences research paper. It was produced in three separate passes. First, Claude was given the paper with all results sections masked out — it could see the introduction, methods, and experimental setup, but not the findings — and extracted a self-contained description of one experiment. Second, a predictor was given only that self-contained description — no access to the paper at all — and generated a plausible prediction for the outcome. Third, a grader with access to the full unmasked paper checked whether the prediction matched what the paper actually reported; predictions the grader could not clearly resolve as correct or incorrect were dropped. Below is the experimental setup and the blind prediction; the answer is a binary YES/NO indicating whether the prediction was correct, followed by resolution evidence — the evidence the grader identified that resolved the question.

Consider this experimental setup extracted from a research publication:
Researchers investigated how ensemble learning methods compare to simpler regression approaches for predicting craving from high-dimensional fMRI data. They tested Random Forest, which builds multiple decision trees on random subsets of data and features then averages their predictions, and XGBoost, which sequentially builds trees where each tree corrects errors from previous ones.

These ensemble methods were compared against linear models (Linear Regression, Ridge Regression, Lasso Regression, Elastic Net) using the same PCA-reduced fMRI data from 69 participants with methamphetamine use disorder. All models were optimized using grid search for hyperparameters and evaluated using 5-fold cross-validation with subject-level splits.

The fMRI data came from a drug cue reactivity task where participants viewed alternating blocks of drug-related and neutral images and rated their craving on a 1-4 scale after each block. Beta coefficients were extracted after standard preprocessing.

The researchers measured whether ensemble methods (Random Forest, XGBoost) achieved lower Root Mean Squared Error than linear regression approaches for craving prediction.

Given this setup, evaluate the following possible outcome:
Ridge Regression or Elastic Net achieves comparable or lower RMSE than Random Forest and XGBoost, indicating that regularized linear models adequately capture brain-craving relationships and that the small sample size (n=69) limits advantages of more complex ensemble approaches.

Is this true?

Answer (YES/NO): YES